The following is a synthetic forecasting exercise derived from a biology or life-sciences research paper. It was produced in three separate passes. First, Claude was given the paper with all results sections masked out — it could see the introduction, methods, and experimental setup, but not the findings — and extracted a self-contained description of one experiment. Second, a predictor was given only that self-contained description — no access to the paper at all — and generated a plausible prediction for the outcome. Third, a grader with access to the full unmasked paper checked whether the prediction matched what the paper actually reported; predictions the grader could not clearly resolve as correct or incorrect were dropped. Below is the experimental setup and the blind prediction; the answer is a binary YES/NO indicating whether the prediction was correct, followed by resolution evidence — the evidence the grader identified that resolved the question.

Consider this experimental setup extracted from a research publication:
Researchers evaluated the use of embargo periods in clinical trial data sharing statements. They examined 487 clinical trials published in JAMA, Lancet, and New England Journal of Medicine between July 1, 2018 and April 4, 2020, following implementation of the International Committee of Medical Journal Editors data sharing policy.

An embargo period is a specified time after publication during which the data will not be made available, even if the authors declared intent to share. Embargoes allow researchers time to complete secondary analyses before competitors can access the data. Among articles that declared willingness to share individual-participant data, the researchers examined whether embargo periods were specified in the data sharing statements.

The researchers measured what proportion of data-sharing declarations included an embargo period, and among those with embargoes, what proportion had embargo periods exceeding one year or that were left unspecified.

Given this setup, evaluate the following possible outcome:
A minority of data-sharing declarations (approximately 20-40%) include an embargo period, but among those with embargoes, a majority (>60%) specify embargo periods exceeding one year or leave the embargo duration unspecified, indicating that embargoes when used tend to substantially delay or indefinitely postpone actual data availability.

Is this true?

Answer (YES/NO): NO